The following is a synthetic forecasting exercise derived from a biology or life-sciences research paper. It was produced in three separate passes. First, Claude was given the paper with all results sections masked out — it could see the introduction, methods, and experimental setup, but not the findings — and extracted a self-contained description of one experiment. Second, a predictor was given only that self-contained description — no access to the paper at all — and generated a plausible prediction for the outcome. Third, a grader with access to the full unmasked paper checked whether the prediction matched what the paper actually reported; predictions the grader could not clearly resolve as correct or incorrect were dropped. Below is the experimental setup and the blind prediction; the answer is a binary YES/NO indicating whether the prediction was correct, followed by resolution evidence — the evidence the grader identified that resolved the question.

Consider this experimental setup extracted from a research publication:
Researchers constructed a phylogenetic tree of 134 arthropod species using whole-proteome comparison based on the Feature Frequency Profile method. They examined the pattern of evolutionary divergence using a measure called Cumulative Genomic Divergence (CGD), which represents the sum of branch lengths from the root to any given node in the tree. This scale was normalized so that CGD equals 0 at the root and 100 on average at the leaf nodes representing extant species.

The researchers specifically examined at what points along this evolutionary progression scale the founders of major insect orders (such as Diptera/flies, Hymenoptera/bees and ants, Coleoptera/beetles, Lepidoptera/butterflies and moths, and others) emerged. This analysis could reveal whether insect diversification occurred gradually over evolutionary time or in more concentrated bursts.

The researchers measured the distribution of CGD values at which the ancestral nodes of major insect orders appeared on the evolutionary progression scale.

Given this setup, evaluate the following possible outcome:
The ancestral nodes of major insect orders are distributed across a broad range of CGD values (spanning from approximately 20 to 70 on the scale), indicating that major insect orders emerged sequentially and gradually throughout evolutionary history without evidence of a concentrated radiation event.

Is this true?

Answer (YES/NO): NO